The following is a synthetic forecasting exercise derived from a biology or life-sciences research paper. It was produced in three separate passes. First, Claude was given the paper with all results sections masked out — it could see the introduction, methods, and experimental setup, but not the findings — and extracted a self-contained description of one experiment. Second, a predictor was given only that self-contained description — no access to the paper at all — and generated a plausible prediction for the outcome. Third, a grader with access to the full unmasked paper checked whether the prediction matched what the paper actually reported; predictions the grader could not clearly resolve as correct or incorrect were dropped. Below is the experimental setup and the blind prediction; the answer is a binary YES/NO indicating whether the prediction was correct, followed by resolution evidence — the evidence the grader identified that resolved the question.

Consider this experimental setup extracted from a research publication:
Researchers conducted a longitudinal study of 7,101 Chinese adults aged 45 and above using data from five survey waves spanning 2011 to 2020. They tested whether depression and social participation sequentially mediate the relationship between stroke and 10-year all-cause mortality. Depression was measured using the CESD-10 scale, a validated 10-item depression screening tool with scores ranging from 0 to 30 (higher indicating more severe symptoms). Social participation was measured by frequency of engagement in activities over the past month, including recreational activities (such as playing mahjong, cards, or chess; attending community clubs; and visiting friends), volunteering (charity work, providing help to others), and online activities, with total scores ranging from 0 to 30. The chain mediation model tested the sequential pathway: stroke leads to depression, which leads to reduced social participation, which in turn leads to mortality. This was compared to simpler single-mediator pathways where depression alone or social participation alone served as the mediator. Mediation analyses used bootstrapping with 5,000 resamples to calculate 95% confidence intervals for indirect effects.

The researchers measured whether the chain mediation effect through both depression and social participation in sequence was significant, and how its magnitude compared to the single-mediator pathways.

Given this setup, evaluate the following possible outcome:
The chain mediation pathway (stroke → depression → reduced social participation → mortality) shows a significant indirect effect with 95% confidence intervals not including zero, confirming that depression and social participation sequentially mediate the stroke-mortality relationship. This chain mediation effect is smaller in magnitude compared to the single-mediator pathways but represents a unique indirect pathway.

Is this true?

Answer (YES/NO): NO